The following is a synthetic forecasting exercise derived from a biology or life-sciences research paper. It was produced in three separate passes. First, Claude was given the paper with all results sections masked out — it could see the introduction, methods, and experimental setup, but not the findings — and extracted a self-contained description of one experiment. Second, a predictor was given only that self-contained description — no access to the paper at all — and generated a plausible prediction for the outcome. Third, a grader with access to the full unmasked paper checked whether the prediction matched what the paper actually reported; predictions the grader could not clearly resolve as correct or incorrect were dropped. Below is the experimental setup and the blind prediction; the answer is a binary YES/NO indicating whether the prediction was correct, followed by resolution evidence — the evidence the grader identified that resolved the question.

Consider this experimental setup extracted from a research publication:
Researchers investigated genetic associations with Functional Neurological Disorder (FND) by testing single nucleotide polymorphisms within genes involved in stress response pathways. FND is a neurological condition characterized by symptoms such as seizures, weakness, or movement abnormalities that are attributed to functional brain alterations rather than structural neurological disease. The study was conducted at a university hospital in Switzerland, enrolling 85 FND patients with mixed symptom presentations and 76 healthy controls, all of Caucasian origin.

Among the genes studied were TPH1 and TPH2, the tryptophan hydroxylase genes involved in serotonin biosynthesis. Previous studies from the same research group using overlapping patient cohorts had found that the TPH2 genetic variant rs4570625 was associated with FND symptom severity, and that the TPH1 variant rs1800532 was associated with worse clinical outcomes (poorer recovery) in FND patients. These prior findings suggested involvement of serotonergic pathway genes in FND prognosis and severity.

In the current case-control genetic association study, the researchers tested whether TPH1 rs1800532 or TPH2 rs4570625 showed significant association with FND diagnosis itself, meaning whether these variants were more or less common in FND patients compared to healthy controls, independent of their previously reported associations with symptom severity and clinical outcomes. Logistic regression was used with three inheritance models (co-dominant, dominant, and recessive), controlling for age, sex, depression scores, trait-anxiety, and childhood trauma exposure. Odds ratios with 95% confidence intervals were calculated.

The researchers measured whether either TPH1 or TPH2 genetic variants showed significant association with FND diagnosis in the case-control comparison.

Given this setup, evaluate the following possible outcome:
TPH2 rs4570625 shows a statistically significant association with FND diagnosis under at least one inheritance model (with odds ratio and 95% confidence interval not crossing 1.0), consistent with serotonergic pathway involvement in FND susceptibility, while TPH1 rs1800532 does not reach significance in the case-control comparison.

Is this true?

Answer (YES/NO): NO